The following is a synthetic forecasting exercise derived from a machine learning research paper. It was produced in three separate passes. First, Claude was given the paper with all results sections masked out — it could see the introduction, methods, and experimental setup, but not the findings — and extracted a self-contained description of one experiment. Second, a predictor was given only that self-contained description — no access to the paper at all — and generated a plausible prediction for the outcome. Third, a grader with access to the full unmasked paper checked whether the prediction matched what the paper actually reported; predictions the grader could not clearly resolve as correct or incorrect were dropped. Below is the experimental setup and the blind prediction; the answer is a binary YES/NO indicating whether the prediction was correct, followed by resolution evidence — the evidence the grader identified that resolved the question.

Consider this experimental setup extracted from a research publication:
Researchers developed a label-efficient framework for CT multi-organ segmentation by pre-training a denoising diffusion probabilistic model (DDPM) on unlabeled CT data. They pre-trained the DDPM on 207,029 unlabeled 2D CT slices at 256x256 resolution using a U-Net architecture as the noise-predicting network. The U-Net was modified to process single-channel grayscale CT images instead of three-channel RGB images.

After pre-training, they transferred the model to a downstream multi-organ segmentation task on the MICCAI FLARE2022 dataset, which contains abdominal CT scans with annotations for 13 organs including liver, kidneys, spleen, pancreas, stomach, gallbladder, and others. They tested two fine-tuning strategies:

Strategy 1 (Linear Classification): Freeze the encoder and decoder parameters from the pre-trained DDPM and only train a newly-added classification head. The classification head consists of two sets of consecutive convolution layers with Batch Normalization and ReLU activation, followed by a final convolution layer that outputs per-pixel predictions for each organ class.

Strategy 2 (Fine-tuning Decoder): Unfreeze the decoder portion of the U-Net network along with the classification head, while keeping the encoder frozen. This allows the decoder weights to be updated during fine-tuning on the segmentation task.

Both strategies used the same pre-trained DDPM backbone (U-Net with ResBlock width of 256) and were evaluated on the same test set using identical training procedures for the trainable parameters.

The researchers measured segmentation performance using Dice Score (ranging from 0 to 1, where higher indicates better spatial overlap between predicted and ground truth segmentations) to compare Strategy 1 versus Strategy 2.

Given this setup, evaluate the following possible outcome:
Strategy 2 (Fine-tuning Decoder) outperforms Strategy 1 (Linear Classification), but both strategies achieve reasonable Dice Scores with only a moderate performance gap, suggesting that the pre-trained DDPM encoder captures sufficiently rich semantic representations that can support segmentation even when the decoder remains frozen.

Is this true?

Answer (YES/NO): NO